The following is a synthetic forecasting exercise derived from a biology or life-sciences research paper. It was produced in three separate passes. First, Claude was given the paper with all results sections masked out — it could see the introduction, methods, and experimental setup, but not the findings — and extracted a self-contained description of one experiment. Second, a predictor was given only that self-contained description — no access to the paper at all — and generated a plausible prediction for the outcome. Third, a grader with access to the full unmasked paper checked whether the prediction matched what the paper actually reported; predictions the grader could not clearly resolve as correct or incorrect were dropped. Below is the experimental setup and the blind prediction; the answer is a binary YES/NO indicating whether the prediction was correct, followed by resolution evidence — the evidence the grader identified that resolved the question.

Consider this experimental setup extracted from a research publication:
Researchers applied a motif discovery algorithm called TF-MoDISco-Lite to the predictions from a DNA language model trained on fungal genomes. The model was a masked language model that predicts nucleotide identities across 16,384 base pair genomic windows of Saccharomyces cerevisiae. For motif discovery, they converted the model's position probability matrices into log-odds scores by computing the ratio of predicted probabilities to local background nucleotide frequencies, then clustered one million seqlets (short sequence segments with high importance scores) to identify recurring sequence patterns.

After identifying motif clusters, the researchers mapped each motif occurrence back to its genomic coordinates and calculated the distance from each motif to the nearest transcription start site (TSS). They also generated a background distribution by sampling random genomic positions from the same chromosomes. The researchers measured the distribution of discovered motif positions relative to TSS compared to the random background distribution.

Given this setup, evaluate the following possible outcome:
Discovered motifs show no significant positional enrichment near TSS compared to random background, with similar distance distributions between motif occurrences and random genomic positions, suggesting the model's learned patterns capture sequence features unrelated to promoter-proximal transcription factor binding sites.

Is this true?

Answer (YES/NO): NO